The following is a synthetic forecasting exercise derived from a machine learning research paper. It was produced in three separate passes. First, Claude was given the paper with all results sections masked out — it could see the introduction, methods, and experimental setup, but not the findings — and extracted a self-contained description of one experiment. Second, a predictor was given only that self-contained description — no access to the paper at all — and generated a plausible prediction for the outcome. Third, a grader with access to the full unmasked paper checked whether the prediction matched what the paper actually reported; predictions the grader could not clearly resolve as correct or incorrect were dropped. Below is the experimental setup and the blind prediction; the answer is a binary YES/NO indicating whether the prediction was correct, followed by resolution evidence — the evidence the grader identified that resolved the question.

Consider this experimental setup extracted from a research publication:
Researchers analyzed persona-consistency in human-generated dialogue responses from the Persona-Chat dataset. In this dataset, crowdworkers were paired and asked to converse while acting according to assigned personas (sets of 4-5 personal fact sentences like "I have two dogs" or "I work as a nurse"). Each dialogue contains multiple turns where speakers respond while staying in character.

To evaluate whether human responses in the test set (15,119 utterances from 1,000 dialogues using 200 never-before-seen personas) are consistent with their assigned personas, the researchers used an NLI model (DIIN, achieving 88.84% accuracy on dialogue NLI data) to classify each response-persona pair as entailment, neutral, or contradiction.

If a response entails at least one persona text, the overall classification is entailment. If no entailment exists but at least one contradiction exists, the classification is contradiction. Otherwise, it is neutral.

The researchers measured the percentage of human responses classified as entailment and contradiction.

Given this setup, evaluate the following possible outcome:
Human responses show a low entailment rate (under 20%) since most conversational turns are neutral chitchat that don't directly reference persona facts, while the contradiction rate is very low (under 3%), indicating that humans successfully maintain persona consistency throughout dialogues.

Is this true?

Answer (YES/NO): NO